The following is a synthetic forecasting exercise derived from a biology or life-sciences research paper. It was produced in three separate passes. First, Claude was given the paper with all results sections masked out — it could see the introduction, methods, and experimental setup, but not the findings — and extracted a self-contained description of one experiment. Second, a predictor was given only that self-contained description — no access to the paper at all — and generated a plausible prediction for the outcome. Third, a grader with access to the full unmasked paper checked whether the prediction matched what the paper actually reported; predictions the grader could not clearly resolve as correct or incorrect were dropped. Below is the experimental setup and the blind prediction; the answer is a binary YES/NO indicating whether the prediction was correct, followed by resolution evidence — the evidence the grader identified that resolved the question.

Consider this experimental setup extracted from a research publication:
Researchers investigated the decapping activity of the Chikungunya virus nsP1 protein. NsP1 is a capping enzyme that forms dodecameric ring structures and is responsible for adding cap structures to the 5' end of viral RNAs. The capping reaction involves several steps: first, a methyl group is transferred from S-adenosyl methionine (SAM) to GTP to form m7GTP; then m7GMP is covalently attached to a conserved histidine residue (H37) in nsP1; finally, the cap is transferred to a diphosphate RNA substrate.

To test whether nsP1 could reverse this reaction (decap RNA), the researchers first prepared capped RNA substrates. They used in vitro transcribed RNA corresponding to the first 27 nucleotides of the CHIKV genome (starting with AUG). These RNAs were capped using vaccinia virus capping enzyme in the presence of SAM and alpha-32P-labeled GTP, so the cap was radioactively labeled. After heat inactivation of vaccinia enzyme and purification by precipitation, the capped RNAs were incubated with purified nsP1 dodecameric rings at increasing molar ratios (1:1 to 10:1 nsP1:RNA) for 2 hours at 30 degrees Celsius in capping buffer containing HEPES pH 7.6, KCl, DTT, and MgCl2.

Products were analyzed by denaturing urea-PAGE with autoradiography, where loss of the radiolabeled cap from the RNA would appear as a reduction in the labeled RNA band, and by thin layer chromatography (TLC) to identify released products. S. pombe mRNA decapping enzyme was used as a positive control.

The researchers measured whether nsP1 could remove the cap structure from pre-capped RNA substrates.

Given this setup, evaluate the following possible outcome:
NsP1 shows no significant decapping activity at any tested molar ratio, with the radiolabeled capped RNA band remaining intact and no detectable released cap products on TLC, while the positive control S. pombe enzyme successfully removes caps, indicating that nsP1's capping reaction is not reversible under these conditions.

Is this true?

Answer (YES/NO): NO